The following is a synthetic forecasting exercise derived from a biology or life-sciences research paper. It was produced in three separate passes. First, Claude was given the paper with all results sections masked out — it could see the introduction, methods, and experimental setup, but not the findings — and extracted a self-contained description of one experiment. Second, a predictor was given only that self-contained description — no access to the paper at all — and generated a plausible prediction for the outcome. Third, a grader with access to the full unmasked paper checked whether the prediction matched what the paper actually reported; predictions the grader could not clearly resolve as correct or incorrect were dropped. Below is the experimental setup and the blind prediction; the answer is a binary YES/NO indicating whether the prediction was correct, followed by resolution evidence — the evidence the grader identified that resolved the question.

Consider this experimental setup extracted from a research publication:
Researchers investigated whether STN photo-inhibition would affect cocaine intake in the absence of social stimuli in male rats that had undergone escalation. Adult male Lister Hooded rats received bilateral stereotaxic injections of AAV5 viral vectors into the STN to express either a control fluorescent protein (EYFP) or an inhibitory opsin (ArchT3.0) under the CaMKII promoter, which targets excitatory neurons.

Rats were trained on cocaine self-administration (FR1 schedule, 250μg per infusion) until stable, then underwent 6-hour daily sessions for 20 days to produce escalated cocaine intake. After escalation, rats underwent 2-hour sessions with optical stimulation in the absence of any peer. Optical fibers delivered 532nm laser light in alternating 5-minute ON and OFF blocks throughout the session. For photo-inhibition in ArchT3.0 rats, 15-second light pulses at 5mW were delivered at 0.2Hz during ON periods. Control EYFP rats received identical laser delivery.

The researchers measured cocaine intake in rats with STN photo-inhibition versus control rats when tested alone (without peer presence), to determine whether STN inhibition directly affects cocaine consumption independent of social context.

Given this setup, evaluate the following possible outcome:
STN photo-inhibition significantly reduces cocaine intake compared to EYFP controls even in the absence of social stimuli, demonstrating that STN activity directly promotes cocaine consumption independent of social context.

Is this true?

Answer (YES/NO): YES